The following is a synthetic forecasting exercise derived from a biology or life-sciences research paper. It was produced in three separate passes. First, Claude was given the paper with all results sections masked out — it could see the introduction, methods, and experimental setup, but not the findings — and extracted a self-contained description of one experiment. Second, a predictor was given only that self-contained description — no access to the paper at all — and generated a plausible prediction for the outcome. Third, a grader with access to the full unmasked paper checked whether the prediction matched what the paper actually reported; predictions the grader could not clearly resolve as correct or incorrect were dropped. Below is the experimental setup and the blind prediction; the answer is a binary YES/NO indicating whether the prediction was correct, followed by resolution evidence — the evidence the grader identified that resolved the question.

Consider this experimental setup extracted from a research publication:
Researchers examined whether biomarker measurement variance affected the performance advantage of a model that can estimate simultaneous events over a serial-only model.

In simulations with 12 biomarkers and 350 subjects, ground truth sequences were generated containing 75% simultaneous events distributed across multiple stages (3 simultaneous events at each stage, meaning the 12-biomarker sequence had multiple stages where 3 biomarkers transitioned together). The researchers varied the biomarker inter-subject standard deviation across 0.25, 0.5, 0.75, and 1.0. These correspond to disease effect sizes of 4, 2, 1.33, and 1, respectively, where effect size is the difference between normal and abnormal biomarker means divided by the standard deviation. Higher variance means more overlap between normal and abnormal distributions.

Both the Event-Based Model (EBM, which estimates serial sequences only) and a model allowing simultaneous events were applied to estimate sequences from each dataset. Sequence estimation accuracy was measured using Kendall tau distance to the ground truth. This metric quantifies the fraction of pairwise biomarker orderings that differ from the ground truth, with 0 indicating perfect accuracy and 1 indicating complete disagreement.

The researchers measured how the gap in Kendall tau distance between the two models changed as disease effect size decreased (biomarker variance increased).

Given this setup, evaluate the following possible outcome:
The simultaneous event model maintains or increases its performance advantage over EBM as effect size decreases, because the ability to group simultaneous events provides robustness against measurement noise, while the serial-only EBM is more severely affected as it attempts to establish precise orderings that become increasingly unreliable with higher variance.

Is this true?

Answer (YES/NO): NO